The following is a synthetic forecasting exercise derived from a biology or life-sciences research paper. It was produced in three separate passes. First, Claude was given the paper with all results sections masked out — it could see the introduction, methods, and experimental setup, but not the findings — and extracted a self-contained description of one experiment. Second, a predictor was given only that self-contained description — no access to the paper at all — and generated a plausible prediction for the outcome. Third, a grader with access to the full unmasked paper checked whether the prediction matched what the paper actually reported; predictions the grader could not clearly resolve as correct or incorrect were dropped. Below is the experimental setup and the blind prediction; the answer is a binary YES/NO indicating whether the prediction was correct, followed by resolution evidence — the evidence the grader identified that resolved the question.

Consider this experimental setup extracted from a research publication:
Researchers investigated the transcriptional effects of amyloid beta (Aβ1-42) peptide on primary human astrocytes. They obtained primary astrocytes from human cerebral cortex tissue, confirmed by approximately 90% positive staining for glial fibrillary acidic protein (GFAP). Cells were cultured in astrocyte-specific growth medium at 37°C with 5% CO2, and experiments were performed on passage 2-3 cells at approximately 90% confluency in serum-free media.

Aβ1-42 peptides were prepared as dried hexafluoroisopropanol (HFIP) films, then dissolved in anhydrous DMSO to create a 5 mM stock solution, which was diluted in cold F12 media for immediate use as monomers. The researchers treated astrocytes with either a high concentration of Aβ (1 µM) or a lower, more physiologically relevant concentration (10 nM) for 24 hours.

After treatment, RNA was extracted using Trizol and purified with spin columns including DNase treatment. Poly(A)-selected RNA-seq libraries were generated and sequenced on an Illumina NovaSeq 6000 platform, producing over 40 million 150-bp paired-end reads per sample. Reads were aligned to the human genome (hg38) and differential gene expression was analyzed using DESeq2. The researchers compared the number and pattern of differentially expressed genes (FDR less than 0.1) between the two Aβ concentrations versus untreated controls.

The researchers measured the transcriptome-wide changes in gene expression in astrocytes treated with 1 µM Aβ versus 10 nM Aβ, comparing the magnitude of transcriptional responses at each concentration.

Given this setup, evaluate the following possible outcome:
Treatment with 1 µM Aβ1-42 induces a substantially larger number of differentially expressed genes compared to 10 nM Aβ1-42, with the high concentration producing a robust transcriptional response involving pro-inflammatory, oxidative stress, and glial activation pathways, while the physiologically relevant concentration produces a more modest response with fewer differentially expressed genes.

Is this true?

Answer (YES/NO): NO